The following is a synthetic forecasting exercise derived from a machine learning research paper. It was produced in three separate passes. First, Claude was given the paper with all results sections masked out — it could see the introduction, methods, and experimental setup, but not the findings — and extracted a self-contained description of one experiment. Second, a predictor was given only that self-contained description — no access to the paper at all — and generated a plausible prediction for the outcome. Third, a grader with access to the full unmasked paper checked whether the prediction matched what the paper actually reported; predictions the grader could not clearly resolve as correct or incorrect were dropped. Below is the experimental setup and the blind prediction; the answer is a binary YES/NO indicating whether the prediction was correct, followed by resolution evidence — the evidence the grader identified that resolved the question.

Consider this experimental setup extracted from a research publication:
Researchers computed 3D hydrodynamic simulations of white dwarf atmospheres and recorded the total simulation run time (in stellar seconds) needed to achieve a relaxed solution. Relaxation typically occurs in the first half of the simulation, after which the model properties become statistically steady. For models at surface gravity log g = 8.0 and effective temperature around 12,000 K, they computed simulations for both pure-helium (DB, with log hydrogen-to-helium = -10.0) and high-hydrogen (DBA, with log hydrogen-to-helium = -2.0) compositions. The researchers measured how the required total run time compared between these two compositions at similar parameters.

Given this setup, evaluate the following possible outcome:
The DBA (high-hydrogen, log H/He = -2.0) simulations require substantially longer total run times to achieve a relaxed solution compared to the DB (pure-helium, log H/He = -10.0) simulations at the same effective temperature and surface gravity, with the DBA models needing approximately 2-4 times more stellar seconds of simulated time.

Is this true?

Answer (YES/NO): NO